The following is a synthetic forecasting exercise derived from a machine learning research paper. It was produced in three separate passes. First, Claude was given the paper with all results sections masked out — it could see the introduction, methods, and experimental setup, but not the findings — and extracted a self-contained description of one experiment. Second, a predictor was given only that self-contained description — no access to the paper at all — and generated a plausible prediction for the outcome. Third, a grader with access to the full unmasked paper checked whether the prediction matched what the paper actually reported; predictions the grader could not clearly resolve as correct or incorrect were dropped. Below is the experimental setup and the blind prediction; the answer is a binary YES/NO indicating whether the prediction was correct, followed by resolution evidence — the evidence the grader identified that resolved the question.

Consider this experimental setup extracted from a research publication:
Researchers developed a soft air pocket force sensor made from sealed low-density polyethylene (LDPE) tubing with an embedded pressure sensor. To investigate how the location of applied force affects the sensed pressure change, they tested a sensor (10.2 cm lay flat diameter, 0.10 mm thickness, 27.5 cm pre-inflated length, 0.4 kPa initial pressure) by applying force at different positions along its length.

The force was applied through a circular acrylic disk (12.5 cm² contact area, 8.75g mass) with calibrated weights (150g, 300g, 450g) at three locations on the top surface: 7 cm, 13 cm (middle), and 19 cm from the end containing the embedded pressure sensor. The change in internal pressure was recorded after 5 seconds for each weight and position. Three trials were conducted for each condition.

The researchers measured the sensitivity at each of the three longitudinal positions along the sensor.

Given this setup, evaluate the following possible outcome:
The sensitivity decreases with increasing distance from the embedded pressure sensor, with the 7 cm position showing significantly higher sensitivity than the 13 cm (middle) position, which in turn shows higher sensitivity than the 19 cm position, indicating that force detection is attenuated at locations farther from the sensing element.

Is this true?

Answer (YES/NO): NO